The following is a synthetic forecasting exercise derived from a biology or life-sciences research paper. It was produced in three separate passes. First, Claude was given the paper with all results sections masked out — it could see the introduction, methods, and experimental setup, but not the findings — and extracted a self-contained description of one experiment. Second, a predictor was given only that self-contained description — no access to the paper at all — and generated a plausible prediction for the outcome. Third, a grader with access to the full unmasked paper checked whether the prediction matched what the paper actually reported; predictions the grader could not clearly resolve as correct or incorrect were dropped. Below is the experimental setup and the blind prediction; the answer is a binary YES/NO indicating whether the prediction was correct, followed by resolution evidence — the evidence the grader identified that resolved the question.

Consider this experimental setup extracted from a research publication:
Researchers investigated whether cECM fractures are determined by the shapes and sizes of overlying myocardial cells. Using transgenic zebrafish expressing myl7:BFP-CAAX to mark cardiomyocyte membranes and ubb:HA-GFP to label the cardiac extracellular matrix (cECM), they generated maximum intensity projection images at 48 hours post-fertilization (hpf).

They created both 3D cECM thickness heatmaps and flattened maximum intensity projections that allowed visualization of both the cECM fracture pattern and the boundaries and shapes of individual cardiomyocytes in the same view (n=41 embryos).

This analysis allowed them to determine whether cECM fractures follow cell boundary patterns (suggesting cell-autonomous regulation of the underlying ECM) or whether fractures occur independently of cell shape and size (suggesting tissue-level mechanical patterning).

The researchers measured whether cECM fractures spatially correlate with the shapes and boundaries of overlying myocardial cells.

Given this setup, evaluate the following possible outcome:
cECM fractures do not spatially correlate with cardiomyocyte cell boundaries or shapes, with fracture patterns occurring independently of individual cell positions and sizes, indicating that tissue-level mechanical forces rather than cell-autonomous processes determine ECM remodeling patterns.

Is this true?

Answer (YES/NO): YES